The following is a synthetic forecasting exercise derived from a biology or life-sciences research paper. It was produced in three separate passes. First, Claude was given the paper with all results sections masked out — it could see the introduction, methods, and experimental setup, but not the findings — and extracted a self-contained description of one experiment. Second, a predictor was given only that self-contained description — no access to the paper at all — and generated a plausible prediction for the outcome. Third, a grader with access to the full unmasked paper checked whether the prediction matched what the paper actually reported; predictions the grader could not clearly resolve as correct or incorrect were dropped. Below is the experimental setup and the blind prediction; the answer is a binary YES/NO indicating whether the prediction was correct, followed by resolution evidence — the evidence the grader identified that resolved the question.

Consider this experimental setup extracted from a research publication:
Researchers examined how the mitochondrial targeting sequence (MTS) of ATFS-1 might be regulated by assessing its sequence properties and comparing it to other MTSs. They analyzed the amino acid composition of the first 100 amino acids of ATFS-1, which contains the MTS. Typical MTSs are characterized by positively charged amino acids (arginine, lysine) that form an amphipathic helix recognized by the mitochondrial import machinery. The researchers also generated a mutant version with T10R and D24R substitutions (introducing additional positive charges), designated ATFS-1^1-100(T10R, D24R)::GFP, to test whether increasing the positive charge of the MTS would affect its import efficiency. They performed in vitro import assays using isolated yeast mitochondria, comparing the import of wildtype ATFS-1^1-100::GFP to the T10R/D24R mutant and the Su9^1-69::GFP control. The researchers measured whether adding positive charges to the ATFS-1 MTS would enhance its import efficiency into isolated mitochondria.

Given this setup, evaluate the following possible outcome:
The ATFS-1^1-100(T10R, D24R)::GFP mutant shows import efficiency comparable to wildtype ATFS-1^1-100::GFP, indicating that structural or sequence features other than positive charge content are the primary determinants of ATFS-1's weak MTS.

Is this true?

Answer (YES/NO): NO